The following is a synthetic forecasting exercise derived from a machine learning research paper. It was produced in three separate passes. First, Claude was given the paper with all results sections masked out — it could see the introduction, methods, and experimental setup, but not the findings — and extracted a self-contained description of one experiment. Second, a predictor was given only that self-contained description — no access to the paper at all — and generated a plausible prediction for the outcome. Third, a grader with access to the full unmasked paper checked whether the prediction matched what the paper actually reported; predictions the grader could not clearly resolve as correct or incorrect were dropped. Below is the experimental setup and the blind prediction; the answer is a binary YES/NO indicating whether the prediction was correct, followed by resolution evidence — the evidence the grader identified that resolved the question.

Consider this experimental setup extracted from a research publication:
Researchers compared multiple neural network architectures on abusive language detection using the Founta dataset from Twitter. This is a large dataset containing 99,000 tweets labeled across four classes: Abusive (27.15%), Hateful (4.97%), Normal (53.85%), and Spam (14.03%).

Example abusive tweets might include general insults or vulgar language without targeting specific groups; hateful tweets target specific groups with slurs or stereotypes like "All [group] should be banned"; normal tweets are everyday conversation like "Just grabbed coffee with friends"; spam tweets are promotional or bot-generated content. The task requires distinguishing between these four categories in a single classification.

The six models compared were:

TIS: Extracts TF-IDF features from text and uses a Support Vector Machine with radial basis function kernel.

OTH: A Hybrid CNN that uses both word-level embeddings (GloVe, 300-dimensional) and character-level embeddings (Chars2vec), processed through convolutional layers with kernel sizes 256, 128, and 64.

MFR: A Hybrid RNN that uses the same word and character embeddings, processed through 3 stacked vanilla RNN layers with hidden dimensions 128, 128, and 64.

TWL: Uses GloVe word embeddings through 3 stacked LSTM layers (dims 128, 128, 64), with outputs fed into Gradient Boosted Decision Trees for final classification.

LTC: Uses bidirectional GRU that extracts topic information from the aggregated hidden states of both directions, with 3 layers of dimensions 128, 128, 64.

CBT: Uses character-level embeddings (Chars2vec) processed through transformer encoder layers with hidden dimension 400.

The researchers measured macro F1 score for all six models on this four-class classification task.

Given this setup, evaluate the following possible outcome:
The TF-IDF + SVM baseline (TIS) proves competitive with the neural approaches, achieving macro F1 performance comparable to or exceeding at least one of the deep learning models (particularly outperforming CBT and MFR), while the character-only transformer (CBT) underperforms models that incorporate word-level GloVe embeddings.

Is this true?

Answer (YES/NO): YES